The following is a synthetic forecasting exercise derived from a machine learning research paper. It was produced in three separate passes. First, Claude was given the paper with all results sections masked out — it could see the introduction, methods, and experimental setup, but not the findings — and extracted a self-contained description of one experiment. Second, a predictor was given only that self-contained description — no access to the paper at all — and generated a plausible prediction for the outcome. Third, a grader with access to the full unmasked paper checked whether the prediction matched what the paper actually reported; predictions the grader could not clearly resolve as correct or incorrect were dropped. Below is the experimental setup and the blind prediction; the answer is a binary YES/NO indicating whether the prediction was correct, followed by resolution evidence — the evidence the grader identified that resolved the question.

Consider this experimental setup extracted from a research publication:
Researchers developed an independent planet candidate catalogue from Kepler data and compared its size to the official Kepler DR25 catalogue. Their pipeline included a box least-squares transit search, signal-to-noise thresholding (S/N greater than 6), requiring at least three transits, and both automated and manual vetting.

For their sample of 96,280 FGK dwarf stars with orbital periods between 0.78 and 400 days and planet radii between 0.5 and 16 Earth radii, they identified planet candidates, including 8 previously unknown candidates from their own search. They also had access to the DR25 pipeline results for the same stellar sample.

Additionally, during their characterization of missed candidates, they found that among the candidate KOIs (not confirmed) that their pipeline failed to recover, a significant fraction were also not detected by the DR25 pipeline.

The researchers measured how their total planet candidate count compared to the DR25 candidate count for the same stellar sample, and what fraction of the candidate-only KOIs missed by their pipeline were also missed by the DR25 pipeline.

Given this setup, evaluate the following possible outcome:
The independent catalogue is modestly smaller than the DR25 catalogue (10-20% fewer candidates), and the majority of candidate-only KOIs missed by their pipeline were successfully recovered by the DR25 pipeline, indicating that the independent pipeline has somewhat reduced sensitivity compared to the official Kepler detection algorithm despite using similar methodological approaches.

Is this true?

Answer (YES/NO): NO